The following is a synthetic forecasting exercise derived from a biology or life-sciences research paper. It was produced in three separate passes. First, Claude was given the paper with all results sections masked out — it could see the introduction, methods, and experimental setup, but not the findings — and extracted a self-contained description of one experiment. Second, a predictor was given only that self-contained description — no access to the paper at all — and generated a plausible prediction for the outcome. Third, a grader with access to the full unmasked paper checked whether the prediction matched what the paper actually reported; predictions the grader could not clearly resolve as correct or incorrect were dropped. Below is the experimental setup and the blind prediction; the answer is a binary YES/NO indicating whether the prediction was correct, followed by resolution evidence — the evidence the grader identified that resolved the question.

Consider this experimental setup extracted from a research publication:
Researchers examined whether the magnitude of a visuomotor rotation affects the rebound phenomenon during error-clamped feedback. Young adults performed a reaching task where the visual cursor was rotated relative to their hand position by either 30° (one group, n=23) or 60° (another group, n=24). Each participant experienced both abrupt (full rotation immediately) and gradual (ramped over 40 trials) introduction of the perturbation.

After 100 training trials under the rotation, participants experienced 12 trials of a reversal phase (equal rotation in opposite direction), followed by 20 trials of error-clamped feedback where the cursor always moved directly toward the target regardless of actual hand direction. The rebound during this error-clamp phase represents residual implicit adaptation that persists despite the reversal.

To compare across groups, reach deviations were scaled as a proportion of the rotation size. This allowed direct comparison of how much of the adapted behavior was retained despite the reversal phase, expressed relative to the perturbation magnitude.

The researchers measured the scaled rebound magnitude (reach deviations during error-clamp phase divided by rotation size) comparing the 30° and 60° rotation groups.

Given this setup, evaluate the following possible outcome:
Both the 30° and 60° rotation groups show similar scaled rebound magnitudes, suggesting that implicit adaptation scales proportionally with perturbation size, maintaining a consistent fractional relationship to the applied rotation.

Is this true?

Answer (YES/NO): NO